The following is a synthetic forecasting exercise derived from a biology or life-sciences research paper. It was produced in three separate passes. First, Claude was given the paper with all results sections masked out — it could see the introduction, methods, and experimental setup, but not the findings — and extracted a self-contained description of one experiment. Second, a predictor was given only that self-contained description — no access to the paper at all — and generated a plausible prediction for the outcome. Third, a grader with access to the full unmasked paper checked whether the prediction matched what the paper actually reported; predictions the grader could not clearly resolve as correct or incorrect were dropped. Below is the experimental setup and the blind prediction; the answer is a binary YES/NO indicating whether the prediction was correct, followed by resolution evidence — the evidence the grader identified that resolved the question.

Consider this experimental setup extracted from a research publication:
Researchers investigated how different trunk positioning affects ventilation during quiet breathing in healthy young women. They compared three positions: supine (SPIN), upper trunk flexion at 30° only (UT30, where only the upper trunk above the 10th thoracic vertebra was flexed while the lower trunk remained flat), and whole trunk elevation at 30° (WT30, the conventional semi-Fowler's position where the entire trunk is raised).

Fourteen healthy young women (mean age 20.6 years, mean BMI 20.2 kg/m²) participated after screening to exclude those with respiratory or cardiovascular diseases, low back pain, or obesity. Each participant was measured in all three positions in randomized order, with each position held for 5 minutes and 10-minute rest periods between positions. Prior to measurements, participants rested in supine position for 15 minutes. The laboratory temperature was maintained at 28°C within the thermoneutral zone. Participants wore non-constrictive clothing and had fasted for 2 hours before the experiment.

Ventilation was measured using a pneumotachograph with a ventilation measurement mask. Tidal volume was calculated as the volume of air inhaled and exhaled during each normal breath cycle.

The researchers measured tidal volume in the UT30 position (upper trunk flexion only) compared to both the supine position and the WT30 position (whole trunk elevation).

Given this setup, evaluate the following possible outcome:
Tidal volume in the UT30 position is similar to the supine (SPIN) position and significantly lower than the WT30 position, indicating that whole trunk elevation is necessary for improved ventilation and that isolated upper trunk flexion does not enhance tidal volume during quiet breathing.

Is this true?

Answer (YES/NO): NO